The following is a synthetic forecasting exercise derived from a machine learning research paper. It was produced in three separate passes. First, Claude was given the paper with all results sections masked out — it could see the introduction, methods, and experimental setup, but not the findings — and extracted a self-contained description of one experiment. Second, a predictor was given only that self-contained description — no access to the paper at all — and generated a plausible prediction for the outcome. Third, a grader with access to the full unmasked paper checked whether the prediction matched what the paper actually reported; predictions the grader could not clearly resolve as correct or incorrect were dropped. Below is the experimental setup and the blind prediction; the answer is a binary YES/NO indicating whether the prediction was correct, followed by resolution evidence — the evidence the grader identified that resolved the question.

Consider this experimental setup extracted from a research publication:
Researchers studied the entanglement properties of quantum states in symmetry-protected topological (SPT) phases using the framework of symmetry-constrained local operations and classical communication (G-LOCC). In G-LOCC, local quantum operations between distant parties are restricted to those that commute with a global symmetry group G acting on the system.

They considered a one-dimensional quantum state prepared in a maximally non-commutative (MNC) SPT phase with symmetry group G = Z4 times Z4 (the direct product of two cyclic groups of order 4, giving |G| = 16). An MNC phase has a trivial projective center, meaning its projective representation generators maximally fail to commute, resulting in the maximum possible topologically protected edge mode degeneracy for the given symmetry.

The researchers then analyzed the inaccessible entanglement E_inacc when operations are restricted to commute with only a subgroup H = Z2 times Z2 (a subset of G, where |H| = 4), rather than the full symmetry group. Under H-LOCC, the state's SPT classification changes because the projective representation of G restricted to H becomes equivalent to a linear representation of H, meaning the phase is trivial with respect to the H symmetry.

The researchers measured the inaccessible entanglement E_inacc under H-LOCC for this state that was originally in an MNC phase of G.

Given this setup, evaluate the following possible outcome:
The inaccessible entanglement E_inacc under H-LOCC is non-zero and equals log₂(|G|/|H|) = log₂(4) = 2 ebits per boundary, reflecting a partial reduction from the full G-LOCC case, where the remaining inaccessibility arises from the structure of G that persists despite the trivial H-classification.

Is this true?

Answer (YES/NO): NO